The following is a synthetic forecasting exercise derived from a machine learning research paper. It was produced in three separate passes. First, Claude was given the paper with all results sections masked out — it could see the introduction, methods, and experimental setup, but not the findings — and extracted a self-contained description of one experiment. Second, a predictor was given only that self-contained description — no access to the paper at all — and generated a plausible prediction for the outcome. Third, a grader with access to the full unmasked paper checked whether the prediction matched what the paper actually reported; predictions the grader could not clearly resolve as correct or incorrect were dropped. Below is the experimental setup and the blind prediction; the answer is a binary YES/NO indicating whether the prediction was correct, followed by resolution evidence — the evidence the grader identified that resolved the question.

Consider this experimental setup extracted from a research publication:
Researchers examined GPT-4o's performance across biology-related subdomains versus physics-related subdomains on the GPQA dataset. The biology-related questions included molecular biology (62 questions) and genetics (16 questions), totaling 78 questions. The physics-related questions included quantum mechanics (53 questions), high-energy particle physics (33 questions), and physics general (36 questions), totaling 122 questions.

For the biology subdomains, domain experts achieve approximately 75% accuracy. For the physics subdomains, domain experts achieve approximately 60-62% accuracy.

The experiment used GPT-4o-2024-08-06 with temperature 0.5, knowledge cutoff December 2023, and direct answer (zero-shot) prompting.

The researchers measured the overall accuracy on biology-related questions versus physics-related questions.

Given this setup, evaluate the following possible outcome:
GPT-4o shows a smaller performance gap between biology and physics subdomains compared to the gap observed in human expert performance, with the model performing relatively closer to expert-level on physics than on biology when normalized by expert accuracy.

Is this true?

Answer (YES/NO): YES